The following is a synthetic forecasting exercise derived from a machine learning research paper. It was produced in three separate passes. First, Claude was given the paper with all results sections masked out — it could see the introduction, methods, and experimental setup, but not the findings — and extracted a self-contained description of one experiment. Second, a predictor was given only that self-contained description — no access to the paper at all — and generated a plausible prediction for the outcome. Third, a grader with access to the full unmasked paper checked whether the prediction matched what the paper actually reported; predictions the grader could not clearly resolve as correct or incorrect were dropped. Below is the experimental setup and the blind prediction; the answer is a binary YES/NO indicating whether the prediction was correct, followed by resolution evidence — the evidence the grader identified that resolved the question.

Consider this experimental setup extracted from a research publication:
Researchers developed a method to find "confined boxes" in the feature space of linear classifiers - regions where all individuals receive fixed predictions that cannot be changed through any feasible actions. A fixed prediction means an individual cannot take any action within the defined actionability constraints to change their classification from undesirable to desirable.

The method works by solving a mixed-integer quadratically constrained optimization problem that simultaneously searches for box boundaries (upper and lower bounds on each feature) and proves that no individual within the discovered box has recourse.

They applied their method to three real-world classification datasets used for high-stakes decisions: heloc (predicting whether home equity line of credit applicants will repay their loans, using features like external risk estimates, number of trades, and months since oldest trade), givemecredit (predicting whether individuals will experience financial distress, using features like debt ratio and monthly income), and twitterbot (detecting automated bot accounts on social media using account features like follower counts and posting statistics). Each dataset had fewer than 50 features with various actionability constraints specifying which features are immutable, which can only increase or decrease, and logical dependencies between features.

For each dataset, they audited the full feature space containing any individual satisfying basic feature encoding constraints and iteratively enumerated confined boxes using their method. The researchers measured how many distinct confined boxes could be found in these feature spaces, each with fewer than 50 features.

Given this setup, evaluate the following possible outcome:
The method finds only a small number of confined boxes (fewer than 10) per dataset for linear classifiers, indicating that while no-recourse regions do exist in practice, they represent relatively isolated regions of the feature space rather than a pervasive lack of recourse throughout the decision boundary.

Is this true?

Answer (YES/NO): NO